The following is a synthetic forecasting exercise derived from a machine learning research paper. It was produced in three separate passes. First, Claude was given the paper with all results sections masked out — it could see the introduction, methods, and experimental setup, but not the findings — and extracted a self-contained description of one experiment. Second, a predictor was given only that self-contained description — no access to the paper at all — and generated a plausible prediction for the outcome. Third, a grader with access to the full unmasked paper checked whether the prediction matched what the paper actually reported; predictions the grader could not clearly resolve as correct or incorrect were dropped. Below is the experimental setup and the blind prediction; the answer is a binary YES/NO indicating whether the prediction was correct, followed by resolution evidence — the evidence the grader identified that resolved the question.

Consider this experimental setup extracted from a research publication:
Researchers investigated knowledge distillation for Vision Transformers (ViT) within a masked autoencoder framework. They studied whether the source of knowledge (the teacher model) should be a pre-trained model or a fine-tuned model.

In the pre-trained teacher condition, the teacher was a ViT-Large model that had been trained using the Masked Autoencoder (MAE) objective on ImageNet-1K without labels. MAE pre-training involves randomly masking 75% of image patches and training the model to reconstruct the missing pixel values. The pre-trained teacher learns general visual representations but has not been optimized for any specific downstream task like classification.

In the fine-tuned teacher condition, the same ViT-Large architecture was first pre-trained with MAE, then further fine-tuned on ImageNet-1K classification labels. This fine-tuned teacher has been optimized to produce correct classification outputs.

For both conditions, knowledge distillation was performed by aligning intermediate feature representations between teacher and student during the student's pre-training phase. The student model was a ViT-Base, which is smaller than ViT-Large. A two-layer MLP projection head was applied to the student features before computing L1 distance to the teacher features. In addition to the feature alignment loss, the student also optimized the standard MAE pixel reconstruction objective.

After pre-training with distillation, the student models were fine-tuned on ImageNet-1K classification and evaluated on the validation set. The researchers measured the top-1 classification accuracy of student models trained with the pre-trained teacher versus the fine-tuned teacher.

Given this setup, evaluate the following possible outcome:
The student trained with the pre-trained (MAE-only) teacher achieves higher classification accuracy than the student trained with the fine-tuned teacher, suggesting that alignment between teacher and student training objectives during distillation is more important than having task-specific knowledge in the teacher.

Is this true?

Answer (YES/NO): YES